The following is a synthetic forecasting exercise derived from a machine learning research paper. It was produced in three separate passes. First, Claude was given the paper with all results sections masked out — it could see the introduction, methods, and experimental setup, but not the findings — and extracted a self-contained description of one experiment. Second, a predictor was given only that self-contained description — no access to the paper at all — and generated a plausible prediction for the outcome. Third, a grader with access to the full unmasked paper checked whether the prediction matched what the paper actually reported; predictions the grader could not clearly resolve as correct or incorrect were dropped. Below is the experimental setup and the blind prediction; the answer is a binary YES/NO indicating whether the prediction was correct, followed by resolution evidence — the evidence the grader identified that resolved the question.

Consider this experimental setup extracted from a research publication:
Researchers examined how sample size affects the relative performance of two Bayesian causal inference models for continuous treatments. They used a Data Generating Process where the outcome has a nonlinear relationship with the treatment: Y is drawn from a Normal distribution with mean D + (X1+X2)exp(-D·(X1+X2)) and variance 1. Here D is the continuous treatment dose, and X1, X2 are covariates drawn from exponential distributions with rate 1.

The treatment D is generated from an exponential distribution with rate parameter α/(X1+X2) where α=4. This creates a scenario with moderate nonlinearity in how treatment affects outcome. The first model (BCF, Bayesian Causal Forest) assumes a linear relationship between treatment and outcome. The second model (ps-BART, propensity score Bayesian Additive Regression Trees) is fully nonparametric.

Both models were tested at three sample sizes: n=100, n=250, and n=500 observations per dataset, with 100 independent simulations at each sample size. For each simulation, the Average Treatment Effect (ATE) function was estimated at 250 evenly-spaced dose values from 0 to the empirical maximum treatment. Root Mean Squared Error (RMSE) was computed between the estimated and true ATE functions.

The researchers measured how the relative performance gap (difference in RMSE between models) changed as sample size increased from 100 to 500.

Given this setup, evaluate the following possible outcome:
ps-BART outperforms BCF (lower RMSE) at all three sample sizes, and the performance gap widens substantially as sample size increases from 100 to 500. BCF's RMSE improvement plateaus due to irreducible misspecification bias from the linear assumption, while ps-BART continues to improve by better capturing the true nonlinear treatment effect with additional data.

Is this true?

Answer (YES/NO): YES